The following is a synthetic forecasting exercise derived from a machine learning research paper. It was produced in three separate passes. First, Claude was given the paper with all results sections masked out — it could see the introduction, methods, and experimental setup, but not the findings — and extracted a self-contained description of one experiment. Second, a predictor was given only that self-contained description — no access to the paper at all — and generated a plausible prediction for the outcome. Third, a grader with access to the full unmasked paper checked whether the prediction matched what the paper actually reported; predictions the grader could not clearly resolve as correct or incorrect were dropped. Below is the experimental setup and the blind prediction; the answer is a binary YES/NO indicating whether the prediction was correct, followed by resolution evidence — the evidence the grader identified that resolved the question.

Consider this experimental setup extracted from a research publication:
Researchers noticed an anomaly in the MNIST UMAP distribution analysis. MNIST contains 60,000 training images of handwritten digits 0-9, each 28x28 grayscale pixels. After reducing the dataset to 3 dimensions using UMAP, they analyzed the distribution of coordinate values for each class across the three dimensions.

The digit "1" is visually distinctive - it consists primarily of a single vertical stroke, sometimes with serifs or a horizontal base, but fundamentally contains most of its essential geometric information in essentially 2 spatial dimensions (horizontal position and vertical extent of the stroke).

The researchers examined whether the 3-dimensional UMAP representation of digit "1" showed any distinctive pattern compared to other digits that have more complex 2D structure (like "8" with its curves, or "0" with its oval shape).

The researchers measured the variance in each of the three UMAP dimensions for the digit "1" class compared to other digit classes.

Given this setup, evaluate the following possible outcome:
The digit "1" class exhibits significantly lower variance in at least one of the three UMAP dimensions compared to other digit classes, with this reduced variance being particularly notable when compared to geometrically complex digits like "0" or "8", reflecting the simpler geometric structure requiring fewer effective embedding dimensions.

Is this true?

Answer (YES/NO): NO